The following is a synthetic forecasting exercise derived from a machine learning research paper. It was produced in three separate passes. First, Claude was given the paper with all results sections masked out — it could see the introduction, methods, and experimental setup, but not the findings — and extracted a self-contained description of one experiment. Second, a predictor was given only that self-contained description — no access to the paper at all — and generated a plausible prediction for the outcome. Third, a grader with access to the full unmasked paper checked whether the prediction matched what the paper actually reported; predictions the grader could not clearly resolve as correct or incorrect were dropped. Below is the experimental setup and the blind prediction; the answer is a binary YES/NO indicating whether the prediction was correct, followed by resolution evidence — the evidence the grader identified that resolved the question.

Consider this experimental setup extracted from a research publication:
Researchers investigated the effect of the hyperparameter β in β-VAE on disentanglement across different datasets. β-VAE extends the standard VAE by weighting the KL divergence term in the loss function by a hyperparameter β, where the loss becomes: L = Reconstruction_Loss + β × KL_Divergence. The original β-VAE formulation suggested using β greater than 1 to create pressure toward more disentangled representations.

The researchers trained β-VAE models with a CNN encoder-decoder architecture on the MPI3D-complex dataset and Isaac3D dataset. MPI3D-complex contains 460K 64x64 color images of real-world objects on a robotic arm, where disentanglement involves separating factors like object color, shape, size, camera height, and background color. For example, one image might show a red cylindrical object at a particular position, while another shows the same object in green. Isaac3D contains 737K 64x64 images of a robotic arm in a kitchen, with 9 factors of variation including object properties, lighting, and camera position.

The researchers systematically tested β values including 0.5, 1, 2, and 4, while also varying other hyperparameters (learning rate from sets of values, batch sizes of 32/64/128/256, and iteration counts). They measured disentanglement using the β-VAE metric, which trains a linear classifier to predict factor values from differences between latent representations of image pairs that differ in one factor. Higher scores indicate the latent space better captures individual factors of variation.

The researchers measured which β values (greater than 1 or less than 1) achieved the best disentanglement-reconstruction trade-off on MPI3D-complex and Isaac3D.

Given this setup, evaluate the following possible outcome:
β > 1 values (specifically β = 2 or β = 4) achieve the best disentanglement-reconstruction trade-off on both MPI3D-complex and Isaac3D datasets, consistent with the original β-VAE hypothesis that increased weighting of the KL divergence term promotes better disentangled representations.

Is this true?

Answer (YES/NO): NO